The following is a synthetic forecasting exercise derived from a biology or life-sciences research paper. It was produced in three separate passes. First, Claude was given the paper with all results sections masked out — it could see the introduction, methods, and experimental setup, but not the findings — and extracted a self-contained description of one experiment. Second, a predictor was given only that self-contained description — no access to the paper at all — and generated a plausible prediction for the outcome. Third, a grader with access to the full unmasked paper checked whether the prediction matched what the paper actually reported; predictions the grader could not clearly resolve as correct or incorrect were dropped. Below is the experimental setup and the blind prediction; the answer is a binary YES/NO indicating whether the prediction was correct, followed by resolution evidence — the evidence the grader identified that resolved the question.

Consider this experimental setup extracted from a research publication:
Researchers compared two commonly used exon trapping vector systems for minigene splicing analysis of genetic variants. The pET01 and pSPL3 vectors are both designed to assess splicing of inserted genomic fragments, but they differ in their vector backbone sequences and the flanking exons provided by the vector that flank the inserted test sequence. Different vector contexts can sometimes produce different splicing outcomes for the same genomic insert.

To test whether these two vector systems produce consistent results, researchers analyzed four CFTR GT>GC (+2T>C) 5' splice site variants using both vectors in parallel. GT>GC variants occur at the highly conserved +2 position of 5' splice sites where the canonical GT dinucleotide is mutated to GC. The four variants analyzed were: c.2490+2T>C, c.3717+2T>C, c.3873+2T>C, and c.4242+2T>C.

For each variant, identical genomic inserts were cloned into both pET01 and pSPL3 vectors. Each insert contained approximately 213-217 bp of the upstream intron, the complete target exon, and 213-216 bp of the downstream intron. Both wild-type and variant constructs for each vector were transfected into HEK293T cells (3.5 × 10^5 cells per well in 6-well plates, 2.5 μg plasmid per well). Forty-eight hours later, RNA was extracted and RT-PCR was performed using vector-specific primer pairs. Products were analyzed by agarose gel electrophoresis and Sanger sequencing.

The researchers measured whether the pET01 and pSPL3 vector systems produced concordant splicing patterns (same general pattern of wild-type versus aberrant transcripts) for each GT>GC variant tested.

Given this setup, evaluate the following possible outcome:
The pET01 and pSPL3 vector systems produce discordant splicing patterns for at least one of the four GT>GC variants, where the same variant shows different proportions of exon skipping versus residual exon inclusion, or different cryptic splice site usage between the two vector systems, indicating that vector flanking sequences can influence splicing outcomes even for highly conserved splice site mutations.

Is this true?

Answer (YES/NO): YES